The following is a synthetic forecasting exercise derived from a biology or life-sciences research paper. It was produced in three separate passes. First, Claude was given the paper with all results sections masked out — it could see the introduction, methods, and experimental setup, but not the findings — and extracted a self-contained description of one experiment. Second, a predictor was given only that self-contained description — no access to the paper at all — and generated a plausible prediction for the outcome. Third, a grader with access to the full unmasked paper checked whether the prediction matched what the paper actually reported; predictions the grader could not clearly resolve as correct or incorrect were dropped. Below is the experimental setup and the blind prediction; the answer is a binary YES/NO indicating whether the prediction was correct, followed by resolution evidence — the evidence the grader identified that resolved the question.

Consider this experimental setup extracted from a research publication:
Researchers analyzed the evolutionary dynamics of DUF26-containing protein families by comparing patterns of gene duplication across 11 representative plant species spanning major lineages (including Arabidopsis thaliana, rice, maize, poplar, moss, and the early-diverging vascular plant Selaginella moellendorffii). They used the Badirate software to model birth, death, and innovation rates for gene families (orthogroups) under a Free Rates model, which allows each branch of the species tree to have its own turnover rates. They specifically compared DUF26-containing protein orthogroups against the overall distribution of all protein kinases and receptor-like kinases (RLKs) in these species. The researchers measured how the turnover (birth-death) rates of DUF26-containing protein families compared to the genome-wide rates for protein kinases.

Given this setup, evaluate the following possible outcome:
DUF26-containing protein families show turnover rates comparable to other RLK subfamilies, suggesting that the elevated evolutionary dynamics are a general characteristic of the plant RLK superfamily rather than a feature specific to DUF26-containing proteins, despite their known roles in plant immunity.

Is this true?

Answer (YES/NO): NO